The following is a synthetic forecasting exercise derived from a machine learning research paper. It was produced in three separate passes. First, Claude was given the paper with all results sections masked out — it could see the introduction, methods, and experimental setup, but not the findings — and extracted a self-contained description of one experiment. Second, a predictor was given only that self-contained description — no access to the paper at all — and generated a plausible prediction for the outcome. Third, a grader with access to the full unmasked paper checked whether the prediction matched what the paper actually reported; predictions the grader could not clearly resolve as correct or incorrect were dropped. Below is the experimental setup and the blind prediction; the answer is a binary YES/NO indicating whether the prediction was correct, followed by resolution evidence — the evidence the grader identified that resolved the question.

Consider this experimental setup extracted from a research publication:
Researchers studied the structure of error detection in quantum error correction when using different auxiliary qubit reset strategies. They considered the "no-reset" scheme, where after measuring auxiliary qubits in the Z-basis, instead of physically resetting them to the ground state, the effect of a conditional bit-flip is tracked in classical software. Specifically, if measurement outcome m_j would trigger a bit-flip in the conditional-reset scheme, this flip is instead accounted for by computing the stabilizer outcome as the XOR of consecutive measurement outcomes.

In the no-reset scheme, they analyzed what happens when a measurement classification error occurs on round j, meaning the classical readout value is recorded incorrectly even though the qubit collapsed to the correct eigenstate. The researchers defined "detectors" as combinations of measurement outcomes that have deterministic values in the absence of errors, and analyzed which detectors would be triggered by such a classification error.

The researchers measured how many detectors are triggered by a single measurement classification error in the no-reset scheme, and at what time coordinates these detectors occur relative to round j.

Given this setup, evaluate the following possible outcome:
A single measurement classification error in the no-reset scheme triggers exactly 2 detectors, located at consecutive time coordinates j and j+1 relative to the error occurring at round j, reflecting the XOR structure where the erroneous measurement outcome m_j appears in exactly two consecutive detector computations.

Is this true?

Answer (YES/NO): NO